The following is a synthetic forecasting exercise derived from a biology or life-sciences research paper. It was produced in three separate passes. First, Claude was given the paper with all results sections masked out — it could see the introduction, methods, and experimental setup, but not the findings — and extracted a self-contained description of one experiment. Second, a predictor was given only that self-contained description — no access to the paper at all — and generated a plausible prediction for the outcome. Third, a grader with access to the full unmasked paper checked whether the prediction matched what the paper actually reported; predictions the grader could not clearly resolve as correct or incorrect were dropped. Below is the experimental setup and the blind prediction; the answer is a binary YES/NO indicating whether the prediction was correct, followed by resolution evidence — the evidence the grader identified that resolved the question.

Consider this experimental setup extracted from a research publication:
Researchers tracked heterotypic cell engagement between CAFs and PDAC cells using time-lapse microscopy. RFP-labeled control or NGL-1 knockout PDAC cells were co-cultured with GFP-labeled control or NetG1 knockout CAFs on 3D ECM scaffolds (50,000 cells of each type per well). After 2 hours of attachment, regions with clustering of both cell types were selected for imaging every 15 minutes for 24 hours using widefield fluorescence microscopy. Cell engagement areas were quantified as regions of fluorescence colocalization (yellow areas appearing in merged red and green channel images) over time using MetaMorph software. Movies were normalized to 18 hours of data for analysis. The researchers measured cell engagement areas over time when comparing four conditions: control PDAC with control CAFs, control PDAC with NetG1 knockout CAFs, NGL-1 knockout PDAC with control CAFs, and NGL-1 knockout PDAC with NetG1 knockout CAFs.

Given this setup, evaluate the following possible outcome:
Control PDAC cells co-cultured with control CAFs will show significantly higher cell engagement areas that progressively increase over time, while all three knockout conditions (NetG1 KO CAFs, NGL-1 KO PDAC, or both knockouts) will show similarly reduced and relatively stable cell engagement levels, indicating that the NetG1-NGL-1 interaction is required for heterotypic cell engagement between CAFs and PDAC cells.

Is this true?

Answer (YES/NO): NO